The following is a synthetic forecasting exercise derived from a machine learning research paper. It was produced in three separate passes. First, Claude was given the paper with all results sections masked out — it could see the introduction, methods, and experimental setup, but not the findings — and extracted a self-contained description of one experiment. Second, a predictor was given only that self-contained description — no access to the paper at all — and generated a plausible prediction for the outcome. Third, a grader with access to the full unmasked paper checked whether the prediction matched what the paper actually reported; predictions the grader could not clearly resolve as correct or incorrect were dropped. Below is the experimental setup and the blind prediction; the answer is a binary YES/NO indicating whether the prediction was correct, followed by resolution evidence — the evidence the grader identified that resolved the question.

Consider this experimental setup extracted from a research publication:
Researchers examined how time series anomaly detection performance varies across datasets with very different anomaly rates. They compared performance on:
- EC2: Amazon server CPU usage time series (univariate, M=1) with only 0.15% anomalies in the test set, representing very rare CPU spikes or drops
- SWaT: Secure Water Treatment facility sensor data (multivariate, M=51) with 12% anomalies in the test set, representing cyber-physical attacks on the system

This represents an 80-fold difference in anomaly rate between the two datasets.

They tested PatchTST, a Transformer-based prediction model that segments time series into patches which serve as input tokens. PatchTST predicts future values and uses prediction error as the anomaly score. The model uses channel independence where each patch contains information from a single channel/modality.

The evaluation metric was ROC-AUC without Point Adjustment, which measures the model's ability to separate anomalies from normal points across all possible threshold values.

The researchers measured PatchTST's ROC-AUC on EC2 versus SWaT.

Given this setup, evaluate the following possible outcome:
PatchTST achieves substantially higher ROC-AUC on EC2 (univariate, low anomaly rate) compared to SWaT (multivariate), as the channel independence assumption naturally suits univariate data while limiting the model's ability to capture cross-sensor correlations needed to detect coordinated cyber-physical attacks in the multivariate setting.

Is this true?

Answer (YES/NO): YES